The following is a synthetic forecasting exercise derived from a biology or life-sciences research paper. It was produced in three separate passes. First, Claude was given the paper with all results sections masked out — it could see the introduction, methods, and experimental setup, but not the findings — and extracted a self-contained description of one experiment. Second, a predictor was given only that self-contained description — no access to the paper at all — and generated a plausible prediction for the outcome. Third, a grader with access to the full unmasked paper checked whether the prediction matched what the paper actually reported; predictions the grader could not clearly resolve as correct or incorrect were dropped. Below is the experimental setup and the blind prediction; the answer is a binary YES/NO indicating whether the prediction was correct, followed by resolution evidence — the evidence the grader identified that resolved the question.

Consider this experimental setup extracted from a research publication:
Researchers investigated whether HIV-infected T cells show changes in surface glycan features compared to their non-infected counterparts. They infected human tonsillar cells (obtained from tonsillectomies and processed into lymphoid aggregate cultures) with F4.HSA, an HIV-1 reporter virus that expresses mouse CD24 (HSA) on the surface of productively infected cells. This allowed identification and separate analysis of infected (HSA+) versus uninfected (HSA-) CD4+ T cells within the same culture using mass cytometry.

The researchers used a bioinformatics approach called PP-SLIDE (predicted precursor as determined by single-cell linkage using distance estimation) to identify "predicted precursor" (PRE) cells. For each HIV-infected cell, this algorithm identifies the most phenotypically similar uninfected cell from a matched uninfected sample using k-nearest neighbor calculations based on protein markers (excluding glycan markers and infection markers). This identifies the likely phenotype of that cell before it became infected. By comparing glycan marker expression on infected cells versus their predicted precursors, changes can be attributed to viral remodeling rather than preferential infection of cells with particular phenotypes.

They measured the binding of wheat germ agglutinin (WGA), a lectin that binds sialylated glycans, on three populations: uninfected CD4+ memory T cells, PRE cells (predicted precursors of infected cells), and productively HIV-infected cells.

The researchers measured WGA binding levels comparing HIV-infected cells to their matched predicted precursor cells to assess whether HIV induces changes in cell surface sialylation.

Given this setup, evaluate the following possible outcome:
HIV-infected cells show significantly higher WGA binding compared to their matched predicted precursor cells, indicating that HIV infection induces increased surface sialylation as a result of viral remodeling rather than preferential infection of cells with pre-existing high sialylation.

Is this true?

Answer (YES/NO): YES